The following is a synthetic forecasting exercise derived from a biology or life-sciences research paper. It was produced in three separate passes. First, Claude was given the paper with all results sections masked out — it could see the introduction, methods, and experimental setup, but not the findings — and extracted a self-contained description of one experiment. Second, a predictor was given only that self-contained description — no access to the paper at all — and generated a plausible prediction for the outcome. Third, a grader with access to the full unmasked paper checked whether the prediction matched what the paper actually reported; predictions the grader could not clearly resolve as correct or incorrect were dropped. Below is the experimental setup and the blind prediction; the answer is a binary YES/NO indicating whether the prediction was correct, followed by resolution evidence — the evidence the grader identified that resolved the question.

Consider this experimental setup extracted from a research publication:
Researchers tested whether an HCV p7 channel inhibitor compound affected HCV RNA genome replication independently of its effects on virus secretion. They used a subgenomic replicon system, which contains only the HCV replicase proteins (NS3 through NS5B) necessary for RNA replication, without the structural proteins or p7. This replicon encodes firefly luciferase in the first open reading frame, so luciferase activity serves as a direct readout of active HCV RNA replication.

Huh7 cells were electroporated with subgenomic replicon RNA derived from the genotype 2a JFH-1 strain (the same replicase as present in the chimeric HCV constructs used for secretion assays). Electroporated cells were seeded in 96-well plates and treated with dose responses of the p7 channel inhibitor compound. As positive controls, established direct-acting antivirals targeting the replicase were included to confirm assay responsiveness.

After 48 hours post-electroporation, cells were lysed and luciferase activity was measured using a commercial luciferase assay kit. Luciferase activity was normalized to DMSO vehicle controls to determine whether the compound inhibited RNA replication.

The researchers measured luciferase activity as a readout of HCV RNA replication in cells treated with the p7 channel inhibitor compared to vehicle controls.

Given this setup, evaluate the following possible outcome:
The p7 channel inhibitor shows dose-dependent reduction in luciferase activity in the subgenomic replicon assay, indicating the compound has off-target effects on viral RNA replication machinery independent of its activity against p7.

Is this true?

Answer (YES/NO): NO